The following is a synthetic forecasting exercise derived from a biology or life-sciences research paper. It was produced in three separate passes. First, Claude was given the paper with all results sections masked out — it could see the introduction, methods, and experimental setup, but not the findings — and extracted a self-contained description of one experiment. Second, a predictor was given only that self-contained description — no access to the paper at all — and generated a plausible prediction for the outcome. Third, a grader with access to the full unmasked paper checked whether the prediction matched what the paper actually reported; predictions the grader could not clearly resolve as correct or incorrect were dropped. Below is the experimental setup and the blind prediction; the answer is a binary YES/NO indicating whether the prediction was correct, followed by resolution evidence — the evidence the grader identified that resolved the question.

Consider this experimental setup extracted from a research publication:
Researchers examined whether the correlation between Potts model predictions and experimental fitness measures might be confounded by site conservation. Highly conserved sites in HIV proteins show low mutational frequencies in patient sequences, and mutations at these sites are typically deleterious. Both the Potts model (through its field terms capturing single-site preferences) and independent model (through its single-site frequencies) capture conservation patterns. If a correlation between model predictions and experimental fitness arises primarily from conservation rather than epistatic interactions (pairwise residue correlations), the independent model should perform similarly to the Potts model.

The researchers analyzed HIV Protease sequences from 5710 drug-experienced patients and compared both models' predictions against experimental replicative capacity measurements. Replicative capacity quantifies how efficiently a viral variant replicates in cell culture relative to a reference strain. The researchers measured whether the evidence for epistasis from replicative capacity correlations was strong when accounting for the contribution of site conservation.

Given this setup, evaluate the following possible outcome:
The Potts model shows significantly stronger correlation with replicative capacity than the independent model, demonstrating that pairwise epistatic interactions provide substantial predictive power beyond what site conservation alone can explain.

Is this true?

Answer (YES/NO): NO